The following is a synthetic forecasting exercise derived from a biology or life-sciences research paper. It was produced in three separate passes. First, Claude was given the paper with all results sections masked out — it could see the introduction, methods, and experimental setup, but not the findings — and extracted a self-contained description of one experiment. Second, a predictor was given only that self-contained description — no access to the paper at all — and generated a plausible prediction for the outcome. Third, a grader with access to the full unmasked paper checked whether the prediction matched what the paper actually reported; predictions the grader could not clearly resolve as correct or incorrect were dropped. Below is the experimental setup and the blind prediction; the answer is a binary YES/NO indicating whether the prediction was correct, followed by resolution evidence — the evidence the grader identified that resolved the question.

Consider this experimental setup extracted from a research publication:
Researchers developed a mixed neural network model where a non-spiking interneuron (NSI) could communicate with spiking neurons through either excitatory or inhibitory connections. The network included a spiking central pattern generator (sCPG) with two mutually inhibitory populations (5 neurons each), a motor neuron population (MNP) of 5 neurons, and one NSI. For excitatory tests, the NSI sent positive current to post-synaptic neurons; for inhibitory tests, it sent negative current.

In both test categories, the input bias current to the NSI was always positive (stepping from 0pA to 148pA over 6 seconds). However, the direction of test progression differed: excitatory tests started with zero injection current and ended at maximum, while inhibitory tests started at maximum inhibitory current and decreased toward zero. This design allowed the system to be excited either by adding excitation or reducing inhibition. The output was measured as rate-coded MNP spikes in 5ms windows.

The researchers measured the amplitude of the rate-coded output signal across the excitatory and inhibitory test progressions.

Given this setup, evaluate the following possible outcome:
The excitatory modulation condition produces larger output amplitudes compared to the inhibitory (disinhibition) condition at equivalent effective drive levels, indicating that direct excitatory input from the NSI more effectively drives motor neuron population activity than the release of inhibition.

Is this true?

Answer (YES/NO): YES